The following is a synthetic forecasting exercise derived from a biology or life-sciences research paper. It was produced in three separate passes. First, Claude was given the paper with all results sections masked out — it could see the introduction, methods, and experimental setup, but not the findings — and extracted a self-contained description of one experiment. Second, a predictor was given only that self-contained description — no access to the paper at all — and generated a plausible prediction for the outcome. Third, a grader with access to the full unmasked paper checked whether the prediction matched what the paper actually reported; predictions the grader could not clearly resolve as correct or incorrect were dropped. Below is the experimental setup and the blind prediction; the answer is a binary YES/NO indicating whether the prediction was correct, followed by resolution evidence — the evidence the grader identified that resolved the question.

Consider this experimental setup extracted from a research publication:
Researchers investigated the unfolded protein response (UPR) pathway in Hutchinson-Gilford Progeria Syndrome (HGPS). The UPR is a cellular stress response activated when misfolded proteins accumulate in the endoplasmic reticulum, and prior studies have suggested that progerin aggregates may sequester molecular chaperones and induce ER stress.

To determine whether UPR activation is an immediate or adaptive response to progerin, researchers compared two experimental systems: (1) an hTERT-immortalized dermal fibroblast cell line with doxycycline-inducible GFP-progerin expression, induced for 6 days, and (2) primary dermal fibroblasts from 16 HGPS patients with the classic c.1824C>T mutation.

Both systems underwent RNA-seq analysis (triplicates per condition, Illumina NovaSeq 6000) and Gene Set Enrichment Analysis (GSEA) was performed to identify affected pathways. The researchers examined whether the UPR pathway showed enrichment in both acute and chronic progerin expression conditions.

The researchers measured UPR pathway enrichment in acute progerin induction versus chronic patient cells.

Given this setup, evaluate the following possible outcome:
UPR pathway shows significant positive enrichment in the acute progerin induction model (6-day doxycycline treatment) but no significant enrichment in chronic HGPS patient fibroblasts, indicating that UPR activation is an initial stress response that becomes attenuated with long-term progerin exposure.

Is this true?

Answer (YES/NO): NO